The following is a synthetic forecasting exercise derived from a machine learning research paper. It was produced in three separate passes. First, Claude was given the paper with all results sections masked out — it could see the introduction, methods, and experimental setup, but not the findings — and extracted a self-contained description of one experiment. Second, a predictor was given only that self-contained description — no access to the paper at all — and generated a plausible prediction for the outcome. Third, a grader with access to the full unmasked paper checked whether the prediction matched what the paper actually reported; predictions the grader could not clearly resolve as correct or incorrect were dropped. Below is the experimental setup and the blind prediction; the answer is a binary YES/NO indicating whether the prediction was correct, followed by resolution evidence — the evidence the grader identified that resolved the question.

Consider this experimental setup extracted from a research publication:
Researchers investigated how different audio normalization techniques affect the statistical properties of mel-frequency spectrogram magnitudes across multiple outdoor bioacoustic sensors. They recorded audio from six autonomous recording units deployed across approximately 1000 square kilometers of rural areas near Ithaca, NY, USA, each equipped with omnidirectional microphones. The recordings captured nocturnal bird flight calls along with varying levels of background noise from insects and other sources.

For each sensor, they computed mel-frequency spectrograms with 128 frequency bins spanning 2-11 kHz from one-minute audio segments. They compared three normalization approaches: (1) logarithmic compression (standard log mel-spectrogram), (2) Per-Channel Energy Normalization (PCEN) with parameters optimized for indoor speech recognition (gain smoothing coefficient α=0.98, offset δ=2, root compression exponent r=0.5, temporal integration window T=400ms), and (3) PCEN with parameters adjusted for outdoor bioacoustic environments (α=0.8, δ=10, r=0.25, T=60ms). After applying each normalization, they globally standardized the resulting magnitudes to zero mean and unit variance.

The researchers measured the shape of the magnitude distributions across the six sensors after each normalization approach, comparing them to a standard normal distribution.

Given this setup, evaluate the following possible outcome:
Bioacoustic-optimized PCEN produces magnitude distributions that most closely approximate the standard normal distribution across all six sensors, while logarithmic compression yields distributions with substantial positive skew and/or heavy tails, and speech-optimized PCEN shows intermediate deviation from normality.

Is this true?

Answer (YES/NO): NO